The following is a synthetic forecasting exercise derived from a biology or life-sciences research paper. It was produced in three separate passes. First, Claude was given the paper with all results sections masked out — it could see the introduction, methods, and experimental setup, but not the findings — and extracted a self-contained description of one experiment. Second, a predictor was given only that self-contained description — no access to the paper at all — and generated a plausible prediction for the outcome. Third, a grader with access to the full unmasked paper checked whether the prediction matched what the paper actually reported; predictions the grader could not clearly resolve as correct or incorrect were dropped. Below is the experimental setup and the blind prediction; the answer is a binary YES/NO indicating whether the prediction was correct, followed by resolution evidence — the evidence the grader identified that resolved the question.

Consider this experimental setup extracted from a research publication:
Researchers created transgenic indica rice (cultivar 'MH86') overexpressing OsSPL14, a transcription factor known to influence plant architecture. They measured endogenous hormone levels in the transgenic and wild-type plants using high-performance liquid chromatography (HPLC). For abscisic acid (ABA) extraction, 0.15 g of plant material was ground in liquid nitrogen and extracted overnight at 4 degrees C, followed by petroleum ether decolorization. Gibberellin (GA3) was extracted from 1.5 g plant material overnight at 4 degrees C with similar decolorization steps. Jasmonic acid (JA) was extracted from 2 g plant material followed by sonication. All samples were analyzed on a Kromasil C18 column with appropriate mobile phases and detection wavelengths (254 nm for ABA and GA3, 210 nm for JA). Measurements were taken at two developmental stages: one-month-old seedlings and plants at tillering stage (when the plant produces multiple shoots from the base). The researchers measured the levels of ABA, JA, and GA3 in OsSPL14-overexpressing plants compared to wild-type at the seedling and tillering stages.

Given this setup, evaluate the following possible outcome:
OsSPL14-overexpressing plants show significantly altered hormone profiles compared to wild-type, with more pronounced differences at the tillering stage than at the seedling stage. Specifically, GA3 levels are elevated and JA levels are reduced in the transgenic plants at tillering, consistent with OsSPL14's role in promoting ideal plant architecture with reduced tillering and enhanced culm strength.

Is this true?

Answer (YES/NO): NO